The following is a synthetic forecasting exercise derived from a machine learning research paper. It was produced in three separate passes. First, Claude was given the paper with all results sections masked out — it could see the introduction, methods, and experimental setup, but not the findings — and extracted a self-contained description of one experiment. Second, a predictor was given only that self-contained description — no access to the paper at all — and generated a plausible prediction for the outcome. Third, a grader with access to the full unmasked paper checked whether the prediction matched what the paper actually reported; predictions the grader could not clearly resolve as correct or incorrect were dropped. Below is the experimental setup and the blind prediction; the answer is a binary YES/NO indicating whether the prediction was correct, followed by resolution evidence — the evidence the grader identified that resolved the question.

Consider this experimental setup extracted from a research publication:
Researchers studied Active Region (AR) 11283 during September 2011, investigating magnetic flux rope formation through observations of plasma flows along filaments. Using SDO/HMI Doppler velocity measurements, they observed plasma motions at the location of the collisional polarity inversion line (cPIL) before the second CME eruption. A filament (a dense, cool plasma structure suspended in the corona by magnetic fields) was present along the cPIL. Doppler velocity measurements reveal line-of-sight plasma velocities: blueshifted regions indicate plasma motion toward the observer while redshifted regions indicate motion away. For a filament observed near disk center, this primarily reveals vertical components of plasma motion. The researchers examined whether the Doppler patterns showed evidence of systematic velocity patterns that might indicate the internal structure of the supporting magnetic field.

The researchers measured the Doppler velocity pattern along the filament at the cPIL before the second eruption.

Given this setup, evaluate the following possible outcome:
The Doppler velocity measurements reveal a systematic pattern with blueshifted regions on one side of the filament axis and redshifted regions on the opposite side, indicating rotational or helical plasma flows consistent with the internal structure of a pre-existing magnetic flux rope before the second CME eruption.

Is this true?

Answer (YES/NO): NO